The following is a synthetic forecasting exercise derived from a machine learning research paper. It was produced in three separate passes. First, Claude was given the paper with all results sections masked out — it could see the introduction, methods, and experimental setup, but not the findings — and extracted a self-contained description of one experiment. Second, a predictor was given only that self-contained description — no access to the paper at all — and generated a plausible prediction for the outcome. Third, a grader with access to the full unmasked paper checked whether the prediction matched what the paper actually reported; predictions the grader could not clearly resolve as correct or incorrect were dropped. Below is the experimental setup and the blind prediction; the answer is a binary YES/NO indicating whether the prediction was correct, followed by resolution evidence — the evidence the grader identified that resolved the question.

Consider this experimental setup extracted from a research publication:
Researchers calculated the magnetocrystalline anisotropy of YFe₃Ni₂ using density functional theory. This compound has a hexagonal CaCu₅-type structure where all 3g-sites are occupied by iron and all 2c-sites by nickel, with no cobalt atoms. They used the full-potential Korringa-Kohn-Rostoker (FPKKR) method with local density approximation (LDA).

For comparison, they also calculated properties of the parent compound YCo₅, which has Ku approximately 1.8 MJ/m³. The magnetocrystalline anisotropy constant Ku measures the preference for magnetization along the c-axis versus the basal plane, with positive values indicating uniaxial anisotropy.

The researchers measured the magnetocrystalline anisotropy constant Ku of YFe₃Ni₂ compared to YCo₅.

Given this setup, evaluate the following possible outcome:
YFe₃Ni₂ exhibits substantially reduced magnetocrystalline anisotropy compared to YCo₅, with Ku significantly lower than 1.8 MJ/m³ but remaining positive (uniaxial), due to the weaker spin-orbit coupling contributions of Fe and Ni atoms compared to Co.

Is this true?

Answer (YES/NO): YES